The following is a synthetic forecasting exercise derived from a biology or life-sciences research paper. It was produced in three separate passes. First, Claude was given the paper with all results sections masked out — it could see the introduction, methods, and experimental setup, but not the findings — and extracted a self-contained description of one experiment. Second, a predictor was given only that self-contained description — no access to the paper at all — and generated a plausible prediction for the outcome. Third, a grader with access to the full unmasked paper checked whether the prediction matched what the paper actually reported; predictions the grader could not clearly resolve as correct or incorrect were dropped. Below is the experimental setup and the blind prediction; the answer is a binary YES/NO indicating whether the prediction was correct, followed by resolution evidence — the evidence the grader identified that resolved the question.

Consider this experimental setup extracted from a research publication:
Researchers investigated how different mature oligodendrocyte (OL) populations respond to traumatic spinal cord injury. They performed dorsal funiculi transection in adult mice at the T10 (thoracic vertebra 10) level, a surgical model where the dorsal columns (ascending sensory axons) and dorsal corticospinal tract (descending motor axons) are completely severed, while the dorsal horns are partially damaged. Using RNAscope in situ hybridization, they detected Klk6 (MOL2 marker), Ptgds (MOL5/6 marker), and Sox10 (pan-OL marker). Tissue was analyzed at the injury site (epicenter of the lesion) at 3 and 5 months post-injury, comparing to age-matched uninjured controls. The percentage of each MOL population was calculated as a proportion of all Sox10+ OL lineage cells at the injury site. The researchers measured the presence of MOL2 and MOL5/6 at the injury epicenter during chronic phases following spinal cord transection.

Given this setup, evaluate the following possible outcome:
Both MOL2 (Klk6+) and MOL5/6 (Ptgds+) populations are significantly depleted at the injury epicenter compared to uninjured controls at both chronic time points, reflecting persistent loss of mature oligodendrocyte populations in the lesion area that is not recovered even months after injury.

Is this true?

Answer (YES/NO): NO